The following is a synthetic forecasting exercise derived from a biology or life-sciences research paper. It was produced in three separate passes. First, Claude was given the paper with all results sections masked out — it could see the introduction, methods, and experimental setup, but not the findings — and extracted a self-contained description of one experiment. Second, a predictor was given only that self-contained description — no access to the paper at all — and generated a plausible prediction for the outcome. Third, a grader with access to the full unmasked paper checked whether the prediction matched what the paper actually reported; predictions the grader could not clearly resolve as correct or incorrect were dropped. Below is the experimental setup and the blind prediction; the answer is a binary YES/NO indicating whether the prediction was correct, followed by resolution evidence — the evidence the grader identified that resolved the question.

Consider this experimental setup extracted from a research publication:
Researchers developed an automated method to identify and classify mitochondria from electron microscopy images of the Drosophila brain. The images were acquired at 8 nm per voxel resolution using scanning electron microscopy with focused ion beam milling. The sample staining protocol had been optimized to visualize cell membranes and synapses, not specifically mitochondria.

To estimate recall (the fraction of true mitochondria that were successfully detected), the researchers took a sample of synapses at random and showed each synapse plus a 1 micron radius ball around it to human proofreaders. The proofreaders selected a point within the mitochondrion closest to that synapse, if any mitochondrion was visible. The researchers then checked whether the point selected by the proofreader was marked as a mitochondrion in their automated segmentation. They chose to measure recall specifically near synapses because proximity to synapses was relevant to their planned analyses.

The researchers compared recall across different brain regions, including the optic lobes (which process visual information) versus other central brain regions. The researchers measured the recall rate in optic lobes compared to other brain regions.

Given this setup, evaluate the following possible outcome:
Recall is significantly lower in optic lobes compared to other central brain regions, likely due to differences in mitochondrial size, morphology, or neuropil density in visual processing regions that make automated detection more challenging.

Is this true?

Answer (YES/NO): NO